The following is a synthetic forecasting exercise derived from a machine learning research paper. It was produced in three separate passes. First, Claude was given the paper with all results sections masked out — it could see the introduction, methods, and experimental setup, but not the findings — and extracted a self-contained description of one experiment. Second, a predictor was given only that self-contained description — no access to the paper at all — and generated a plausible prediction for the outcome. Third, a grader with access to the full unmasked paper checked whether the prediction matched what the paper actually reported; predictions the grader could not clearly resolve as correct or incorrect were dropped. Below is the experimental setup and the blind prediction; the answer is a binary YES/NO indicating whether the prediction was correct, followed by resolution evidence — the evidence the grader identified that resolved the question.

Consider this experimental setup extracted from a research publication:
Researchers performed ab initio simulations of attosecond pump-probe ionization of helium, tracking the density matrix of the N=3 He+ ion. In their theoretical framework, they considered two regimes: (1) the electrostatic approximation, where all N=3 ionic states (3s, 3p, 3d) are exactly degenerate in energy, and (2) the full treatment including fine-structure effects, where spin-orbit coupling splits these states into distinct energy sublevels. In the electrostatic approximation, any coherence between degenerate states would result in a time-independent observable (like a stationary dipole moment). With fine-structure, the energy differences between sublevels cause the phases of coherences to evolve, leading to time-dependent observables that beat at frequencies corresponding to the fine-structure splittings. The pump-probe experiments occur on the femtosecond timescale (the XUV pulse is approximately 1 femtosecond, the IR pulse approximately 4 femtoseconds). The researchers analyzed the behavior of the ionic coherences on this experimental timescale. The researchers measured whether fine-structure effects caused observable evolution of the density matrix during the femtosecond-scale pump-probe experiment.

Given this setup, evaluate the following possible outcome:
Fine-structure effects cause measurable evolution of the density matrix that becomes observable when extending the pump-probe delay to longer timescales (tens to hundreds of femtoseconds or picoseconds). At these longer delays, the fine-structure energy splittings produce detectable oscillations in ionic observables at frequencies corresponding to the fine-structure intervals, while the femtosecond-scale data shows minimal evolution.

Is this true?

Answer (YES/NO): NO